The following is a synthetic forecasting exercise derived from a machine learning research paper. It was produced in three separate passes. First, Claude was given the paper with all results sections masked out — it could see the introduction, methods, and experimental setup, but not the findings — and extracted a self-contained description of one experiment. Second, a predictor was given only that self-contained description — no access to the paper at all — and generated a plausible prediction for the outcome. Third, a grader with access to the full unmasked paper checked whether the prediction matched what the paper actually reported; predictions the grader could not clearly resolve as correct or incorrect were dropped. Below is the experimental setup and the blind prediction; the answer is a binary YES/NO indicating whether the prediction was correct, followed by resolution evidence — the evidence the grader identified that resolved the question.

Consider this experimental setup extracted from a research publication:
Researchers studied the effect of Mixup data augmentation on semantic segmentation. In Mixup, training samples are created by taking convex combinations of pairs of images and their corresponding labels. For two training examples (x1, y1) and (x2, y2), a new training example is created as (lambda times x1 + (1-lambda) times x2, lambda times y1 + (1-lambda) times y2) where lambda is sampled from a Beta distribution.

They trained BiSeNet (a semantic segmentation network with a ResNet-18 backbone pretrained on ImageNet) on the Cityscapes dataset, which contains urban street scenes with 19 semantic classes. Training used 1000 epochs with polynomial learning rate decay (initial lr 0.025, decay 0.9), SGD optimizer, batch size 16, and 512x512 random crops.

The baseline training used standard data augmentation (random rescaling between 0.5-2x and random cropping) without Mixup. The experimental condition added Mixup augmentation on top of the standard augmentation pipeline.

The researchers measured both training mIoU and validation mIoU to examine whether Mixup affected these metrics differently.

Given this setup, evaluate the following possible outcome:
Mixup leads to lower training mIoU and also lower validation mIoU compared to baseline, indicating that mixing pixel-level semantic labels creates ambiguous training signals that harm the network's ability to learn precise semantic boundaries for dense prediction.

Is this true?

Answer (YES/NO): YES